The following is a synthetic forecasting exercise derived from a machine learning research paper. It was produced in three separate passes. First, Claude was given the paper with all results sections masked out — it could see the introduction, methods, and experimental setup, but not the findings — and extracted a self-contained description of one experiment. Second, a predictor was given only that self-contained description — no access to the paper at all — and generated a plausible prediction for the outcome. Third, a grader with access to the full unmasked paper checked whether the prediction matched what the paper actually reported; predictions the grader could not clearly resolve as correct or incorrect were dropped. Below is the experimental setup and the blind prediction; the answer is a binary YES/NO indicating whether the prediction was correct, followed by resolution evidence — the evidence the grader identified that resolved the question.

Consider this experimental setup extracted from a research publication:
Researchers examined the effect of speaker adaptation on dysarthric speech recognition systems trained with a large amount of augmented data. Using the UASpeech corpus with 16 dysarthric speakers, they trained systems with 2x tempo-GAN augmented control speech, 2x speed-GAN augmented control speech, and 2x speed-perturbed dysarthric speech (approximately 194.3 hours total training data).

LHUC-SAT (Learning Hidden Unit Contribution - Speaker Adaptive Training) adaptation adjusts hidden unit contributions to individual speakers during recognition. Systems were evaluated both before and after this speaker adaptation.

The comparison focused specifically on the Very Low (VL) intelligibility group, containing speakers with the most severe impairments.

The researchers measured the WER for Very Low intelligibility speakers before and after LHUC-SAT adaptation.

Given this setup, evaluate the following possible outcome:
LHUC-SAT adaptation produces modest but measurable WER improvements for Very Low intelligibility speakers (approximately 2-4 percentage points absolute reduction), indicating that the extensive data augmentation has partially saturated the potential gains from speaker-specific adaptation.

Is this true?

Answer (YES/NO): NO